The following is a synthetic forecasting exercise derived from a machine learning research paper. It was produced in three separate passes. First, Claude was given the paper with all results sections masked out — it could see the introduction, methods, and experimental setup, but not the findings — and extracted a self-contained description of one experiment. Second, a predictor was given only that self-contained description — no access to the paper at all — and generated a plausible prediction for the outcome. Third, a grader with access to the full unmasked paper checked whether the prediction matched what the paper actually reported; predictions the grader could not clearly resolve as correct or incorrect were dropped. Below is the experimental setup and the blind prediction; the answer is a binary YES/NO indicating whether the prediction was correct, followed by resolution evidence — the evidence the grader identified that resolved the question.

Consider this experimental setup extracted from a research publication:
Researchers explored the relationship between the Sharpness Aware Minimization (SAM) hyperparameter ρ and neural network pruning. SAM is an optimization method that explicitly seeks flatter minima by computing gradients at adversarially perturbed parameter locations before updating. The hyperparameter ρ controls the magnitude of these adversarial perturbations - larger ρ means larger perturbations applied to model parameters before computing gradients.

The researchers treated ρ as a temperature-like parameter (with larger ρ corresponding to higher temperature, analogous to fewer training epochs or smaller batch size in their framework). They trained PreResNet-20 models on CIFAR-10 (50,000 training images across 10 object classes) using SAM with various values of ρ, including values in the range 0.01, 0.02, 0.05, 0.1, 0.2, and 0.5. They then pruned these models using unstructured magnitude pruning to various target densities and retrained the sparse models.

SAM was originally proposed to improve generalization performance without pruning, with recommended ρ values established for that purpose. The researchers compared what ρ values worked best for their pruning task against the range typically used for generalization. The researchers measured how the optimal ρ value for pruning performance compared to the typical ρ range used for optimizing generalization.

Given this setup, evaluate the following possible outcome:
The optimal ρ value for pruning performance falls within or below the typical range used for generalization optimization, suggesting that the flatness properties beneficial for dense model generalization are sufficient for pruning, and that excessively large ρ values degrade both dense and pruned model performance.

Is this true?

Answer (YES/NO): NO